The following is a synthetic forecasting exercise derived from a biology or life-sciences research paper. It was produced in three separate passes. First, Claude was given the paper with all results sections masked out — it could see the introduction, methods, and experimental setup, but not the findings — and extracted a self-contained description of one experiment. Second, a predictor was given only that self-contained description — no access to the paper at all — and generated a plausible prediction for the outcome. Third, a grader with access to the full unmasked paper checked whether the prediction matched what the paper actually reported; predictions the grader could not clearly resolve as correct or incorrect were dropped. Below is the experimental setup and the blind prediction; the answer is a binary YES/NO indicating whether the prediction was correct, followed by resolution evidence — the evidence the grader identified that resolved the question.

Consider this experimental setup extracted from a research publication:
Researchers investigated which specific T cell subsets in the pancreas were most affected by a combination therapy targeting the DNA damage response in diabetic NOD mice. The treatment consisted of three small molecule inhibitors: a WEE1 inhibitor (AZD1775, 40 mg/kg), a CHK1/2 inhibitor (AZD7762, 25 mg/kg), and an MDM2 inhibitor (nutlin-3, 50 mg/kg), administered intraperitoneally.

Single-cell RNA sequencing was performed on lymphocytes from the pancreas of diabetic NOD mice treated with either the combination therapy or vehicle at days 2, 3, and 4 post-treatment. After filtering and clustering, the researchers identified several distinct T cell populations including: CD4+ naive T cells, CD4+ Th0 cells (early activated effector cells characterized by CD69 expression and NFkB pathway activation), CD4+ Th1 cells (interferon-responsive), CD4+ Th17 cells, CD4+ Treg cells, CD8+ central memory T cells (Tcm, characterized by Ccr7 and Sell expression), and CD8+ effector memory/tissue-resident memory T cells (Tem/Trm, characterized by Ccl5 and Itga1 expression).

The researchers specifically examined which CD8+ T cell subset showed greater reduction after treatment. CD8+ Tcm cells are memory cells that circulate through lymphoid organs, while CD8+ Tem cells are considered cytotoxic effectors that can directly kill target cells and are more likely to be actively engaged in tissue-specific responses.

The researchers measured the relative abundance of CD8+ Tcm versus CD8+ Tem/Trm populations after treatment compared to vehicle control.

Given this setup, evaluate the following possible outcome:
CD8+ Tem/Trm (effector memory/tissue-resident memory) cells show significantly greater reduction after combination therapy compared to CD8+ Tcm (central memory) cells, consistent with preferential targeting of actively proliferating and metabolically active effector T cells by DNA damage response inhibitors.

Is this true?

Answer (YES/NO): YES